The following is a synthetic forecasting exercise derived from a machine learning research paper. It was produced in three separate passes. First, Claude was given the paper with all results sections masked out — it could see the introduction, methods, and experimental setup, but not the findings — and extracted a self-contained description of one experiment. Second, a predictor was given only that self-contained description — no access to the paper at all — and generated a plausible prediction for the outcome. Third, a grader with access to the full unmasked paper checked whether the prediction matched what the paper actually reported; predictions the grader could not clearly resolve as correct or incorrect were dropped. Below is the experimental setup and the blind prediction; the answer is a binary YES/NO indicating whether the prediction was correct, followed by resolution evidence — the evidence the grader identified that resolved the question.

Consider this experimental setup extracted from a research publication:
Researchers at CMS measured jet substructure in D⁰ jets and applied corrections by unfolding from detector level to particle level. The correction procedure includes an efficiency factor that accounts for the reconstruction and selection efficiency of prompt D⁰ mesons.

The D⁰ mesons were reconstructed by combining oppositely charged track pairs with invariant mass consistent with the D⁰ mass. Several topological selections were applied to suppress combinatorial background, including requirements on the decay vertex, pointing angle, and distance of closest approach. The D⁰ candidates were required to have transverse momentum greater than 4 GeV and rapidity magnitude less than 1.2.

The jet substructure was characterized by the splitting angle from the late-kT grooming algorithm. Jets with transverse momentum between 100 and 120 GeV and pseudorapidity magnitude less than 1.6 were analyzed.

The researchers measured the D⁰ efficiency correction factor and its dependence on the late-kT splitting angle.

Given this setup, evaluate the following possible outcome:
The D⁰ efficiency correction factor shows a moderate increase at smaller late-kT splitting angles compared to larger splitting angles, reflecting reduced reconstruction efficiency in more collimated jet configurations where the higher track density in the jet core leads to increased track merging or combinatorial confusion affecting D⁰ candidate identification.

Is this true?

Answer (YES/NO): NO